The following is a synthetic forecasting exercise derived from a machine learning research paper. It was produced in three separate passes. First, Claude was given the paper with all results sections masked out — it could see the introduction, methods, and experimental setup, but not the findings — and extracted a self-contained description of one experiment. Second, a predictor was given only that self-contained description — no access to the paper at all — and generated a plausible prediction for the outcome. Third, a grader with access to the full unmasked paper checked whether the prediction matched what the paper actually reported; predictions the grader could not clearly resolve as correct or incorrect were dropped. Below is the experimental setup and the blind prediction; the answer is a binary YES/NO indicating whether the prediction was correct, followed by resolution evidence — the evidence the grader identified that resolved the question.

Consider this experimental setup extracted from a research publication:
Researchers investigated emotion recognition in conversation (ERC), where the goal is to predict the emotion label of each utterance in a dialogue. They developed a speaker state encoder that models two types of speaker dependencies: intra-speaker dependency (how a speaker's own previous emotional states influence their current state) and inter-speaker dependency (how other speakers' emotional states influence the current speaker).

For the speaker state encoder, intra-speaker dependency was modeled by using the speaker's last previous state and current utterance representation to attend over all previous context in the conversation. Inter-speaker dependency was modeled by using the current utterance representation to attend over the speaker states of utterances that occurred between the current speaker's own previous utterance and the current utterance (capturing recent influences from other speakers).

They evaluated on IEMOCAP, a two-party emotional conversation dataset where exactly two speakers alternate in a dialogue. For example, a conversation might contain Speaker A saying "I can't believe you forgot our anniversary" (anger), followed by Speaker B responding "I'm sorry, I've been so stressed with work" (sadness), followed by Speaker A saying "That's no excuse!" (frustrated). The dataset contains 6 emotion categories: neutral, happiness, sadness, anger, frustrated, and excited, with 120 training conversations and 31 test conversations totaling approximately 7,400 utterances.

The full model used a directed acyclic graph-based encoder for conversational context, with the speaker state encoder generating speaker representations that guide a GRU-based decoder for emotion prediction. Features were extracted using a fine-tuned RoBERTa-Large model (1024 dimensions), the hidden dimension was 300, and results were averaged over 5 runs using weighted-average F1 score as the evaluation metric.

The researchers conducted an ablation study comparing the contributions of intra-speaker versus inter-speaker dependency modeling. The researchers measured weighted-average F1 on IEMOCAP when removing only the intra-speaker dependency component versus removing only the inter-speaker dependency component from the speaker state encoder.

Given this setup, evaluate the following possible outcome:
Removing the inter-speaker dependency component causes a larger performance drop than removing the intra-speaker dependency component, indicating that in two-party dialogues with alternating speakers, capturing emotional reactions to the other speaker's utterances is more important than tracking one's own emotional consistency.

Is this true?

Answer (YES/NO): YES